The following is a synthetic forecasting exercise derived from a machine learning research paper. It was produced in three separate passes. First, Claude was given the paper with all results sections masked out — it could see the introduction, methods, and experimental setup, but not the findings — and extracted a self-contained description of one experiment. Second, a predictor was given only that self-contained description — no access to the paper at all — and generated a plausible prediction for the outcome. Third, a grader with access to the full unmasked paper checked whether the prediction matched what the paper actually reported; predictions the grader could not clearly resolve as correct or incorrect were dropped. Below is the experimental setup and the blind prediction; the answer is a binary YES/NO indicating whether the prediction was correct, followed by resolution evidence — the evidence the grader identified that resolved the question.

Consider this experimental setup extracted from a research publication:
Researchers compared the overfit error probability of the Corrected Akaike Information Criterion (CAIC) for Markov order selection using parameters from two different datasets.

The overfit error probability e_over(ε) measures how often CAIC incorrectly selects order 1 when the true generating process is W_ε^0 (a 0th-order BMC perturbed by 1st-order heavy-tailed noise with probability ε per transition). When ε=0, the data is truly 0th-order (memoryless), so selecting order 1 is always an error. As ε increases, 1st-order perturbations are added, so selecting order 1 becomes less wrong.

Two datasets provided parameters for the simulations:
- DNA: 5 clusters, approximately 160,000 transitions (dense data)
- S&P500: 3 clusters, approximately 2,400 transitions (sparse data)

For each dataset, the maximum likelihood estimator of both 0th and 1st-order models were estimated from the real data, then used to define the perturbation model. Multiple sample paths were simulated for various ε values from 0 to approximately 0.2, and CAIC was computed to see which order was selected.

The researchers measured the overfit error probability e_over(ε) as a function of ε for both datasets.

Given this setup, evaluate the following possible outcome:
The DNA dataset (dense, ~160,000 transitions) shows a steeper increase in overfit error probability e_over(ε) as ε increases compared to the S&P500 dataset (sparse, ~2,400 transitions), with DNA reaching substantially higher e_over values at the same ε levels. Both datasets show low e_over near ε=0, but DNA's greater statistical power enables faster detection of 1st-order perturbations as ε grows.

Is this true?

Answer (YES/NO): YES